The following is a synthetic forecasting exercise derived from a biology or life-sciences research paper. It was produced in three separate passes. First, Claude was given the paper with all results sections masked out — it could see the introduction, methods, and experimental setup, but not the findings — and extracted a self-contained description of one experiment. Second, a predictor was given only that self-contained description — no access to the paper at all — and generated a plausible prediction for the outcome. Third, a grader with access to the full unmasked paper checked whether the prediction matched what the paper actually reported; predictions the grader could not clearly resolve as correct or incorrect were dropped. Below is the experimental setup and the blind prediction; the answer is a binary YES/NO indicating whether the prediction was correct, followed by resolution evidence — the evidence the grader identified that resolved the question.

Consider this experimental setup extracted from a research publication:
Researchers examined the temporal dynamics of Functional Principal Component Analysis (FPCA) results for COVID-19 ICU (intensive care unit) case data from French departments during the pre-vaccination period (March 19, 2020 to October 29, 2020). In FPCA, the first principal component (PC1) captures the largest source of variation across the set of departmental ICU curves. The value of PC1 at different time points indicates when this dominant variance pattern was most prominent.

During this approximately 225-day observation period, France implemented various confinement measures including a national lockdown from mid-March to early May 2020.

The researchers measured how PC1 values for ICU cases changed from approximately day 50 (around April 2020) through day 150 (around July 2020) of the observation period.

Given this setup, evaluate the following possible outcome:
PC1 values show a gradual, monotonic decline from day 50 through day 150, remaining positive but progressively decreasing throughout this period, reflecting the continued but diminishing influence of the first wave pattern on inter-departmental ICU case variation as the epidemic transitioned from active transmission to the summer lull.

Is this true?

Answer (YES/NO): NO